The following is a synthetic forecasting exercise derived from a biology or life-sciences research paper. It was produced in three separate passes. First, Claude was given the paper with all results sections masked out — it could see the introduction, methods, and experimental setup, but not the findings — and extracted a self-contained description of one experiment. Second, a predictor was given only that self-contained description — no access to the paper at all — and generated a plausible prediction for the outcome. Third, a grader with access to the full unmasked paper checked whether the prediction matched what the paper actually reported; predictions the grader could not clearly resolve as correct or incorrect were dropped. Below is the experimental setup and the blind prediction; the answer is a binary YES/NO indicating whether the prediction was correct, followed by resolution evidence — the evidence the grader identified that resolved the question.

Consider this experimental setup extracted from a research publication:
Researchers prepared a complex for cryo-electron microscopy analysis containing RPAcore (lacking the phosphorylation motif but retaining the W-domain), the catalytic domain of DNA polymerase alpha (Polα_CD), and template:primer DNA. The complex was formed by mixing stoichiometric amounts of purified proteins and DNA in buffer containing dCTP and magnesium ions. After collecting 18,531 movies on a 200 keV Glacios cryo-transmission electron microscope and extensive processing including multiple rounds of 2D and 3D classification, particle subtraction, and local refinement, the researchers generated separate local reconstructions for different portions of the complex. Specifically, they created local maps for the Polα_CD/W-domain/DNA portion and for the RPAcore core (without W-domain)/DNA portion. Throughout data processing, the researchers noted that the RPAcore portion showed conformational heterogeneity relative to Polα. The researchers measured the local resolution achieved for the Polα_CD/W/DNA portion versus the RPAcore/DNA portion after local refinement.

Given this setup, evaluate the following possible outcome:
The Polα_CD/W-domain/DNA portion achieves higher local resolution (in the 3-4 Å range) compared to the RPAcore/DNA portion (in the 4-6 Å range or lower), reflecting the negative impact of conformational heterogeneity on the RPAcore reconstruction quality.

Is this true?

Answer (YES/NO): YES